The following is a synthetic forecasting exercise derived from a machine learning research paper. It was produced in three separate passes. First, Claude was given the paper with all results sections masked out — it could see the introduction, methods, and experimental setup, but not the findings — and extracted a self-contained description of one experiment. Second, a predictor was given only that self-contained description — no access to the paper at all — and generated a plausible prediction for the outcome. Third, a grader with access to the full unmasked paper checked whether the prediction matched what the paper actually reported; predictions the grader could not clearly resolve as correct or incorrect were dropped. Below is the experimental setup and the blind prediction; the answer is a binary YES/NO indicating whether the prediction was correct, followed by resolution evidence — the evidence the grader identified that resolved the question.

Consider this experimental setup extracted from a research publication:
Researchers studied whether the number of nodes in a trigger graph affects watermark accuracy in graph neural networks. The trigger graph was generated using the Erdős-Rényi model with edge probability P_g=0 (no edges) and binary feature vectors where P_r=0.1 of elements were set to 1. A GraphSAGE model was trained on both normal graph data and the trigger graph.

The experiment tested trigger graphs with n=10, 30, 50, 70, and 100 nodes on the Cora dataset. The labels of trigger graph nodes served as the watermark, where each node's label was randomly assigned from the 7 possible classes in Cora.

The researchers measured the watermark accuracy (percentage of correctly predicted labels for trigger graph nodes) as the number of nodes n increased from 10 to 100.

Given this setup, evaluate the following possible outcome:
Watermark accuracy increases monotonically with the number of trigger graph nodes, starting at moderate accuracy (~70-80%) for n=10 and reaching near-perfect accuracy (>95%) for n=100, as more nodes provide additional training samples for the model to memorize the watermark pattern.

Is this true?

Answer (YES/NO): NO